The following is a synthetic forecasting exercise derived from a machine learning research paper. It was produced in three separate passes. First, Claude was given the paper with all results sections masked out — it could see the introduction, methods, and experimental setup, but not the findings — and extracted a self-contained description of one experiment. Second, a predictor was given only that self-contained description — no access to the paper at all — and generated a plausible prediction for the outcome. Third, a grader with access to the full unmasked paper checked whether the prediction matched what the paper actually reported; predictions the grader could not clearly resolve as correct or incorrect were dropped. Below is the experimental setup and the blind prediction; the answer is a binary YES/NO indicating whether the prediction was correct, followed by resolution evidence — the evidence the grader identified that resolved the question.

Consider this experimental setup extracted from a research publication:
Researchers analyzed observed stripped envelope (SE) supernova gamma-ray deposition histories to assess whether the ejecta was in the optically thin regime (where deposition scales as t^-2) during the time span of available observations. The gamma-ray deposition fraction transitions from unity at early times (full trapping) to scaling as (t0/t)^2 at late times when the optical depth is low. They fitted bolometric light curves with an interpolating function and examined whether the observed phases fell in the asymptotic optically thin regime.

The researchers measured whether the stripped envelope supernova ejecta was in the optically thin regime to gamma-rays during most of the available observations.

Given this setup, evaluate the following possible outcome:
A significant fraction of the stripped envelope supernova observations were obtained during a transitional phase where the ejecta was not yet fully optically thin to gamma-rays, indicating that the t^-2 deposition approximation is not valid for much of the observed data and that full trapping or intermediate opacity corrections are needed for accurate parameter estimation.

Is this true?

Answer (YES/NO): YES